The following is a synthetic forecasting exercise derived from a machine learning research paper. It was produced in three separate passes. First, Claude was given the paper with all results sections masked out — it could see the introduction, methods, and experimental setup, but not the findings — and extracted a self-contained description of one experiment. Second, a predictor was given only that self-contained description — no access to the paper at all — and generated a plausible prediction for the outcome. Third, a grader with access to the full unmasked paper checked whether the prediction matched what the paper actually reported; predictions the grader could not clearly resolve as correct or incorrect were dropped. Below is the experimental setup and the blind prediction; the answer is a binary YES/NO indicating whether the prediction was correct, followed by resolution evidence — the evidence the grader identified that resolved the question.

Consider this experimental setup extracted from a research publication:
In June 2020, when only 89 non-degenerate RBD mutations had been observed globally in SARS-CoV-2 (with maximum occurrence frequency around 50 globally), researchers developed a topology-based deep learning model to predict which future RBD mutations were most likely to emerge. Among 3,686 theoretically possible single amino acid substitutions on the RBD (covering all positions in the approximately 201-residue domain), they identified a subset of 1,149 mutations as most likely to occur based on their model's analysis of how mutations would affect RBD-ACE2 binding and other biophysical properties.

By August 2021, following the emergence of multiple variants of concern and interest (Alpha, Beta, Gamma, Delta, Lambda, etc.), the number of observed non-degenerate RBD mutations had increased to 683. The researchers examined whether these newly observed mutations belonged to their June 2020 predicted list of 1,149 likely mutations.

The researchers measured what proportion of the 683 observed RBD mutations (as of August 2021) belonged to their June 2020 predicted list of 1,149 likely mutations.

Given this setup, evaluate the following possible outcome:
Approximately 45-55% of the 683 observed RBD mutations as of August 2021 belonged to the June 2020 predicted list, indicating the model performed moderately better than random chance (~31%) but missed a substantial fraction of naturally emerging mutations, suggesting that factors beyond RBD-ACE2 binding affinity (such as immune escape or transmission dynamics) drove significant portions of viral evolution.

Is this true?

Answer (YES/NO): NO